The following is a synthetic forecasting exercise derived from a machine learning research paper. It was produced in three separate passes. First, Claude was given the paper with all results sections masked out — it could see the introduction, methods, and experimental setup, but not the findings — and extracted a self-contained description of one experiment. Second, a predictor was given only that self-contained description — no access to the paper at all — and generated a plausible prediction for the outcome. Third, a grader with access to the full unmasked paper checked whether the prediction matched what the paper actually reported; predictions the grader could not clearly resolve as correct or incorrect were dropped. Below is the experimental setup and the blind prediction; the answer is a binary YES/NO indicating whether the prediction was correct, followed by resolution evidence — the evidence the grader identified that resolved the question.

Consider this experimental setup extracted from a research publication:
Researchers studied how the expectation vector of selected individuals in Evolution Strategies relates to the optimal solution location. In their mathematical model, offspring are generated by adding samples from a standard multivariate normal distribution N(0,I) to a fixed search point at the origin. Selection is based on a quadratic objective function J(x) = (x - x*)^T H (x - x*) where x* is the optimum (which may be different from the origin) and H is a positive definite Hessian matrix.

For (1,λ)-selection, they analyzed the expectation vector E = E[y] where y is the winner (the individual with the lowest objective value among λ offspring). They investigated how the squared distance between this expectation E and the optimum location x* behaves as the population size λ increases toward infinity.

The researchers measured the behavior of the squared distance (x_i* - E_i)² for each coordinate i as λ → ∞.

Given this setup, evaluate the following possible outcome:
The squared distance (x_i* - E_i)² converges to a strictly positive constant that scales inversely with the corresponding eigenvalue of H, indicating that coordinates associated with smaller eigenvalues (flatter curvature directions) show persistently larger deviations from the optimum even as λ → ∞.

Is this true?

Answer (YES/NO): NO